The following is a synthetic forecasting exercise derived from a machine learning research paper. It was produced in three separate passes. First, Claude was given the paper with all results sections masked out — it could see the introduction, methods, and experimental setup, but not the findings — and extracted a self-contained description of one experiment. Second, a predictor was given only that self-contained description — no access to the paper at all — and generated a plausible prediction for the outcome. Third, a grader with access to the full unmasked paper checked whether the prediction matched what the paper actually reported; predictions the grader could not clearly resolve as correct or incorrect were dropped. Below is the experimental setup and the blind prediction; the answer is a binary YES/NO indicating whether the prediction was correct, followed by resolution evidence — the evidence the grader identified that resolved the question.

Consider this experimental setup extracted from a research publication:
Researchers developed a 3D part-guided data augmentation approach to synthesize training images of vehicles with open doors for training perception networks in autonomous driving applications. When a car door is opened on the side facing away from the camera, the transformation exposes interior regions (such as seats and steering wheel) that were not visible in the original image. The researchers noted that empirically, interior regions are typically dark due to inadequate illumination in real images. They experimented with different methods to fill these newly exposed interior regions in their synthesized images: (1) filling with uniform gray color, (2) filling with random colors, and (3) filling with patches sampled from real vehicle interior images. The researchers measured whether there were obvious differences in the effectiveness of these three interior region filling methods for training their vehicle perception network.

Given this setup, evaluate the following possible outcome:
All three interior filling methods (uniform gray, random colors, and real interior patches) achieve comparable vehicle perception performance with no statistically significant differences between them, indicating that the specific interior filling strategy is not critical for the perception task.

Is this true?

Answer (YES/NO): YES